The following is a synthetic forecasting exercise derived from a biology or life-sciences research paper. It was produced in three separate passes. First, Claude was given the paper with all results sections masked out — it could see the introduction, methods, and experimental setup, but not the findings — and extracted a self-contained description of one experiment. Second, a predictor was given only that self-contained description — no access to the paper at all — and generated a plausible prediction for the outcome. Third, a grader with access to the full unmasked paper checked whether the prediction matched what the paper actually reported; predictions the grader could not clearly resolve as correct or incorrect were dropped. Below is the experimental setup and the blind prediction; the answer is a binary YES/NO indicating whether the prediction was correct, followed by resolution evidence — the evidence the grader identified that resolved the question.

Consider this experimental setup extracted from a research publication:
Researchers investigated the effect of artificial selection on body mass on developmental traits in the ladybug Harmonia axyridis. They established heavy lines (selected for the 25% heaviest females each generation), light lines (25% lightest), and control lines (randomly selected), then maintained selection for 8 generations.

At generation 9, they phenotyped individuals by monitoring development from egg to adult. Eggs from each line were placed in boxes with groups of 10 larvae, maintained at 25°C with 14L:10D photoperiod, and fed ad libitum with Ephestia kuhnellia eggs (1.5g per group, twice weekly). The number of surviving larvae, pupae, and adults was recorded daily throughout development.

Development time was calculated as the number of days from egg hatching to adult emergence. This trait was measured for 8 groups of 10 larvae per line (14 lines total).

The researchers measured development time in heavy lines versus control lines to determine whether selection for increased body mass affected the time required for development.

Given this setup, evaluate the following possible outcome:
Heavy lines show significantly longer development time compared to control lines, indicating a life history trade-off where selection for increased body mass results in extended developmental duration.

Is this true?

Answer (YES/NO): NO